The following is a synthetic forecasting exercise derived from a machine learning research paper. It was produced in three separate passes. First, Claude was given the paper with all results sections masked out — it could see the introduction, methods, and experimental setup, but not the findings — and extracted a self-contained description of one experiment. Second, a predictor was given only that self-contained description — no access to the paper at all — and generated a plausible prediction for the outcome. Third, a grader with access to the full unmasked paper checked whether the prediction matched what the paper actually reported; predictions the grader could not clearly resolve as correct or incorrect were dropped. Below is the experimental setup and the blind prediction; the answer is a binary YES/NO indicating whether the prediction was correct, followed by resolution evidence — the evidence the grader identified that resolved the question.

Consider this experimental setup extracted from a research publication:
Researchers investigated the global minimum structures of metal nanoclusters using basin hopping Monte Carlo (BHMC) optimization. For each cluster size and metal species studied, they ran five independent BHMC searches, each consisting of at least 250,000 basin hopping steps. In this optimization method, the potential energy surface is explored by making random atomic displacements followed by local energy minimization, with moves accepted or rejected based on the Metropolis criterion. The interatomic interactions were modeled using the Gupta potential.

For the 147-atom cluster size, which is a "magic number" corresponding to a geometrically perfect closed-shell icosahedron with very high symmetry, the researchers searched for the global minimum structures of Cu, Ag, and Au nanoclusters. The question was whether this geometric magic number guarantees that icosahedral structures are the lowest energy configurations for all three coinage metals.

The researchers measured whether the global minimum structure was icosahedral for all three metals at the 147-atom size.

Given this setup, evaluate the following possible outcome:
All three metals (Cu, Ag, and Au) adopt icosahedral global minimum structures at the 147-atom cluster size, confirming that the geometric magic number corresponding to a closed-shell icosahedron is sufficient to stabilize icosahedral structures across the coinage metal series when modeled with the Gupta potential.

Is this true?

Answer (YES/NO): NO